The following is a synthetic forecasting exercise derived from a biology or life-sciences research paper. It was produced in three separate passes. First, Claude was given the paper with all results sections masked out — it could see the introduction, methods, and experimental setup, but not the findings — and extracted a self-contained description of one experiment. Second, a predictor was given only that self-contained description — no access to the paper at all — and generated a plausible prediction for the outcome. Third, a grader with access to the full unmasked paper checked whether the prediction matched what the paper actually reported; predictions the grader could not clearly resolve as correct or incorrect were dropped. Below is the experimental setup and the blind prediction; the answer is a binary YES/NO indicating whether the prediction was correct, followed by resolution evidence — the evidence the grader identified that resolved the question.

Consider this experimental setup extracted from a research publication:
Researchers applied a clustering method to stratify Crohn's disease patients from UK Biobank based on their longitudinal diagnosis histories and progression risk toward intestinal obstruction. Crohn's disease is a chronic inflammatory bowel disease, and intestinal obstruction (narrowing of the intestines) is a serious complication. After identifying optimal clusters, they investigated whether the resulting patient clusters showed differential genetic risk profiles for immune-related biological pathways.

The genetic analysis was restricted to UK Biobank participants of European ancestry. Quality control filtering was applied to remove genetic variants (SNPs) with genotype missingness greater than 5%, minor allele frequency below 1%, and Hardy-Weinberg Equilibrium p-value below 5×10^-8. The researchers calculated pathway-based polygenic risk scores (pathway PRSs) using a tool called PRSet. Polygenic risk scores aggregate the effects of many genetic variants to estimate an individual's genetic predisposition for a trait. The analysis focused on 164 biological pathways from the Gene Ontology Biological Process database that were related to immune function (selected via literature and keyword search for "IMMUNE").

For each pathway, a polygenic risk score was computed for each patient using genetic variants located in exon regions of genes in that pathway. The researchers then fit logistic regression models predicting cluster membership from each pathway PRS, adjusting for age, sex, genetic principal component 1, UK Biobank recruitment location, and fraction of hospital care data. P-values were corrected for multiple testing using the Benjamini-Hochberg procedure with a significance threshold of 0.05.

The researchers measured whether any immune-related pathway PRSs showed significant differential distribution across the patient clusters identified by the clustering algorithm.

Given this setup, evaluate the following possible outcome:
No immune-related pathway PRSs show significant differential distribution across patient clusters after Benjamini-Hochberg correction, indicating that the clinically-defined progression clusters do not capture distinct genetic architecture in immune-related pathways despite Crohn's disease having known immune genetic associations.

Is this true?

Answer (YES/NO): NO